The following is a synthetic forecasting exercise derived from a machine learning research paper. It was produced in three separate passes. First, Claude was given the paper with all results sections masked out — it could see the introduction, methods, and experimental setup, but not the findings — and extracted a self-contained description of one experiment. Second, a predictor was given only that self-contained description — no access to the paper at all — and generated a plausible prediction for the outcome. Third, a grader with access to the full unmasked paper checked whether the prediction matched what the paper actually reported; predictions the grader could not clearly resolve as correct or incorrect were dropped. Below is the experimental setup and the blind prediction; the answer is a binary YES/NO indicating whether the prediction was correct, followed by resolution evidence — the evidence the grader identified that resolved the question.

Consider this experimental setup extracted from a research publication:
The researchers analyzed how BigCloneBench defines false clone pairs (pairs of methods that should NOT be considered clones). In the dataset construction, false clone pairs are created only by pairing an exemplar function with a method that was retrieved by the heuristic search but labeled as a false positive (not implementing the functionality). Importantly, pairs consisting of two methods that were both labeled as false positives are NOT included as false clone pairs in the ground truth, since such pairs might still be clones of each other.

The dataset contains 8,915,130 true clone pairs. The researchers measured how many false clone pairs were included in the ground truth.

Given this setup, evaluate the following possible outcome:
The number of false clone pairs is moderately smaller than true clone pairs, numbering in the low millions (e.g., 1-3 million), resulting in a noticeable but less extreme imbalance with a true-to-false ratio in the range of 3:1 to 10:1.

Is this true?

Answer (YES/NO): NO